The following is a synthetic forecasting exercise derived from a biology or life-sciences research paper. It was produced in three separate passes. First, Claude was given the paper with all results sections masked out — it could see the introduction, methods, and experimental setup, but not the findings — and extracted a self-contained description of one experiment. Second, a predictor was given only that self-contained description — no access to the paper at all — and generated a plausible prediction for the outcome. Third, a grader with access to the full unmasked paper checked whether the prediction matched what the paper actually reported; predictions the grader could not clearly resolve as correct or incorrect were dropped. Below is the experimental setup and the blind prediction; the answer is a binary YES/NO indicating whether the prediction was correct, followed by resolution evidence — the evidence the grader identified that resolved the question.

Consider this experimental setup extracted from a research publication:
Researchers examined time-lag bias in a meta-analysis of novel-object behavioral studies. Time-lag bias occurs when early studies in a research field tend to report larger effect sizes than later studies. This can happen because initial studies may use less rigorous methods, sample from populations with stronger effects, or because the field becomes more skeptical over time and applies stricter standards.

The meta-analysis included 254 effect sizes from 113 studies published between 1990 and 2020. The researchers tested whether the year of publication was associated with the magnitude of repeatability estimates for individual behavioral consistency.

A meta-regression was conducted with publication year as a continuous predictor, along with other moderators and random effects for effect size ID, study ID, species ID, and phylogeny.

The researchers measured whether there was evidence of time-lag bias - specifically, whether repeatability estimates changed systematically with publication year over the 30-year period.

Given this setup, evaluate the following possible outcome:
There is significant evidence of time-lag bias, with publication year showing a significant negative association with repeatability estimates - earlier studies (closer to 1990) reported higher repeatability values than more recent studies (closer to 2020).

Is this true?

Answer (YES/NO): NO